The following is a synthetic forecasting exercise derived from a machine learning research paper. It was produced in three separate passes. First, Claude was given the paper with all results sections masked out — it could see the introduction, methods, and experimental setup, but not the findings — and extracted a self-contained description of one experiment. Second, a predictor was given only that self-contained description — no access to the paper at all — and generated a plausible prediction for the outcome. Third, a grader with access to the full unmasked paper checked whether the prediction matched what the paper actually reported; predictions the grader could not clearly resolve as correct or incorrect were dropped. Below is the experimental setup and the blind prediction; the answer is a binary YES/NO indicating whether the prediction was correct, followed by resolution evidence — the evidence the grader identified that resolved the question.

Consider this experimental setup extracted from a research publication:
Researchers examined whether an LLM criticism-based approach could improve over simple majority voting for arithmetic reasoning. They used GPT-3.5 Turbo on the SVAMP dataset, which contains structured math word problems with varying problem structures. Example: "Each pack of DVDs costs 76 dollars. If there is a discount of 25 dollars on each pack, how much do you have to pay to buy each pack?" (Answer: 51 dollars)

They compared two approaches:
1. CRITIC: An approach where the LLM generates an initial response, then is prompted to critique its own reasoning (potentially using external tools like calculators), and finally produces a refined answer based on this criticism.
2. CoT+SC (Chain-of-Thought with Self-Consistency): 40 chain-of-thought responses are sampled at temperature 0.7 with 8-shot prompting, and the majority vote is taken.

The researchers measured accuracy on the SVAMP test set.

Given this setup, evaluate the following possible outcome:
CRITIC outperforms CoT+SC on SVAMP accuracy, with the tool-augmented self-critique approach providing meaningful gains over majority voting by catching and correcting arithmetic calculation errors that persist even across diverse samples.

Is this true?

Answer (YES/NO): NO